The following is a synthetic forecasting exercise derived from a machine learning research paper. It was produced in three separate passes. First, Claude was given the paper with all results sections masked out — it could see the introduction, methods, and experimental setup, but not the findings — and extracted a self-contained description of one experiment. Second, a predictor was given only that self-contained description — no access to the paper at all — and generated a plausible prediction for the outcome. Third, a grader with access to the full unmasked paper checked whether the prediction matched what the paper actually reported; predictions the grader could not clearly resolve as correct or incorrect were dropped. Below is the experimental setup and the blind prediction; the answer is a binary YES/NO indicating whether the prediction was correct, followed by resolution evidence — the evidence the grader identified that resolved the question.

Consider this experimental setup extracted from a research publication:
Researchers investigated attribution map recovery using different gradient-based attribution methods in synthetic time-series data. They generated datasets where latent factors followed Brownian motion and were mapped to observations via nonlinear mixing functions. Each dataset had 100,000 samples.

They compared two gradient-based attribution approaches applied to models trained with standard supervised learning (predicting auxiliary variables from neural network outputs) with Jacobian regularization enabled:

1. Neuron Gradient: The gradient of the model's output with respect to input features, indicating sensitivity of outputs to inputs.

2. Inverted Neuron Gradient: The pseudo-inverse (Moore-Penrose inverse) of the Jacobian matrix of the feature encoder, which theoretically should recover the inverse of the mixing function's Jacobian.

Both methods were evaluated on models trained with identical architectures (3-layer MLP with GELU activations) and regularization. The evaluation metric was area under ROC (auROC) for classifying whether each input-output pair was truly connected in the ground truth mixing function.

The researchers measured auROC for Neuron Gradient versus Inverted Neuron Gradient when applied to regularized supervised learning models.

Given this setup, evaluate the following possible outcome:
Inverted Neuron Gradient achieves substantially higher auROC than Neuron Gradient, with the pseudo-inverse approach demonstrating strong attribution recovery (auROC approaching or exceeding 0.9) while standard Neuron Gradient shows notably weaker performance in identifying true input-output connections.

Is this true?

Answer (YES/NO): NO